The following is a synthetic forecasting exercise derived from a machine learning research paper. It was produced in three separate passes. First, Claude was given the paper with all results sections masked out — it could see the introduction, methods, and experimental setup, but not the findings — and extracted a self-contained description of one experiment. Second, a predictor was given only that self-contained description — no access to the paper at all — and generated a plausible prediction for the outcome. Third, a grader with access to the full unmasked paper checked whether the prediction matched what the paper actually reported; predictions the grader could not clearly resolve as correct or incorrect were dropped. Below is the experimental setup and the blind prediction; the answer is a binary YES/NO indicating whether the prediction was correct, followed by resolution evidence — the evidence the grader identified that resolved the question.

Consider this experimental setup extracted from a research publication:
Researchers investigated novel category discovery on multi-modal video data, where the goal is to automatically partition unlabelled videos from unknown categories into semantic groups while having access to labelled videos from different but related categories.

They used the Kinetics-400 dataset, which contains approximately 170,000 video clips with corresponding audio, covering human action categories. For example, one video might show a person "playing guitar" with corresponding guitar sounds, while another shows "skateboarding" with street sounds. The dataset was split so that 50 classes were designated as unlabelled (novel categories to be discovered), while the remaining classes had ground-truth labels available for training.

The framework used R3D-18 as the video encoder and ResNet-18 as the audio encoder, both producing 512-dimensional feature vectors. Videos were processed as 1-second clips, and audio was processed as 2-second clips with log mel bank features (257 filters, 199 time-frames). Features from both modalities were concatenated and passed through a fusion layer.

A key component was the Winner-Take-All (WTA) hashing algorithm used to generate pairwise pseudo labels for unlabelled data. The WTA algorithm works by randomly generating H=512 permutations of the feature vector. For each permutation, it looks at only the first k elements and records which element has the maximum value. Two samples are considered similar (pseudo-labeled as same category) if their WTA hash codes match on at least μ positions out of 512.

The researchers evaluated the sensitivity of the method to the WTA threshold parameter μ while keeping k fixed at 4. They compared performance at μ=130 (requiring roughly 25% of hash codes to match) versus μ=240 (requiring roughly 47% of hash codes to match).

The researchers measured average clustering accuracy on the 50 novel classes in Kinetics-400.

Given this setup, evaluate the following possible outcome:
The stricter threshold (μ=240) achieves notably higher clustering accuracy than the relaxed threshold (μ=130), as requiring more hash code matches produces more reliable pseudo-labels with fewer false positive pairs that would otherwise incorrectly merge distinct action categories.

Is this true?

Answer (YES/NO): YES